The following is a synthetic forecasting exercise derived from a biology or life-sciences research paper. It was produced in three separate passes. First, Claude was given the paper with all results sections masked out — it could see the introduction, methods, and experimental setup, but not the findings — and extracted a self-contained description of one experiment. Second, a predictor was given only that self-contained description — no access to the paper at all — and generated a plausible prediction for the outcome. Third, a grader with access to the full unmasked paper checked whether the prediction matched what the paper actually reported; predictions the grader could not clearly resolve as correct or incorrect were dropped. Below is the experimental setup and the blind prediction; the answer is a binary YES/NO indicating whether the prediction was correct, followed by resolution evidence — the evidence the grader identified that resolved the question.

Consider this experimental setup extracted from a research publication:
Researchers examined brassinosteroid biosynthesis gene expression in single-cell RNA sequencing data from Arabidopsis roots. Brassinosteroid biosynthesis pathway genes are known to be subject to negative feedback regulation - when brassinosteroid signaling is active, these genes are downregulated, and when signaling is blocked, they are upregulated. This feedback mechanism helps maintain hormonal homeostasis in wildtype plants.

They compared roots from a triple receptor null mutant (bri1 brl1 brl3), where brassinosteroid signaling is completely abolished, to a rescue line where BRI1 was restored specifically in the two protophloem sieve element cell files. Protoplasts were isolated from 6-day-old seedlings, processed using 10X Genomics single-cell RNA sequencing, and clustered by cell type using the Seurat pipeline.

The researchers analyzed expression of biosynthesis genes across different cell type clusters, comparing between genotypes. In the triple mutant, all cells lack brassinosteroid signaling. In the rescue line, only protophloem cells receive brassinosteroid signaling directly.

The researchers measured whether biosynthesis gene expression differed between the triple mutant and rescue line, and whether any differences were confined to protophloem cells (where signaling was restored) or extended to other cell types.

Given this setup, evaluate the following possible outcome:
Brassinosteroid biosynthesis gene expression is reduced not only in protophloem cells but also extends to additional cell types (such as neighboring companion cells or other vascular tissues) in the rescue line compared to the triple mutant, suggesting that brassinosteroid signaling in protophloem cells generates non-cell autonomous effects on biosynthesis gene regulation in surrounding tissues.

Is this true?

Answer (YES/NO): YES